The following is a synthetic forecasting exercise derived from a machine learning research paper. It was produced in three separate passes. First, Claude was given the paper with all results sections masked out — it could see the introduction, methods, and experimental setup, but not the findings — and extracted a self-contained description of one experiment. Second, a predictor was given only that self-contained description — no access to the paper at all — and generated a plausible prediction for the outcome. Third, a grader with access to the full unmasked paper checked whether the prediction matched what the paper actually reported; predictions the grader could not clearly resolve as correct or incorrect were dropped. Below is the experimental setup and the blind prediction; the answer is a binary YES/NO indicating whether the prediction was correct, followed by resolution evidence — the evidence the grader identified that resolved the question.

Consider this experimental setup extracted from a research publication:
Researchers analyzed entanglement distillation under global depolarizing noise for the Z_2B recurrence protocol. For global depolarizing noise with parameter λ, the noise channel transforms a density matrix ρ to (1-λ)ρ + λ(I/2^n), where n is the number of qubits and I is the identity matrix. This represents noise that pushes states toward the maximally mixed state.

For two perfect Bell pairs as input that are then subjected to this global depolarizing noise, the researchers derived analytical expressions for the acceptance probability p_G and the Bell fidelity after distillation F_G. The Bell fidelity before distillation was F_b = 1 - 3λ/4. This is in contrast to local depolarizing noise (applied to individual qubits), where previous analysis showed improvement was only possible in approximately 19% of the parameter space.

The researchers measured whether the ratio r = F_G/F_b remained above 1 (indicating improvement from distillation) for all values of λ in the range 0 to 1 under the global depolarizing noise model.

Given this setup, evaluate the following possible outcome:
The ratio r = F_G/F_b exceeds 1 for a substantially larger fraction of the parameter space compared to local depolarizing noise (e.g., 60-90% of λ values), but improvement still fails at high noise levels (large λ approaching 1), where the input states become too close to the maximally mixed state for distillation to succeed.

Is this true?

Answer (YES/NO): NO